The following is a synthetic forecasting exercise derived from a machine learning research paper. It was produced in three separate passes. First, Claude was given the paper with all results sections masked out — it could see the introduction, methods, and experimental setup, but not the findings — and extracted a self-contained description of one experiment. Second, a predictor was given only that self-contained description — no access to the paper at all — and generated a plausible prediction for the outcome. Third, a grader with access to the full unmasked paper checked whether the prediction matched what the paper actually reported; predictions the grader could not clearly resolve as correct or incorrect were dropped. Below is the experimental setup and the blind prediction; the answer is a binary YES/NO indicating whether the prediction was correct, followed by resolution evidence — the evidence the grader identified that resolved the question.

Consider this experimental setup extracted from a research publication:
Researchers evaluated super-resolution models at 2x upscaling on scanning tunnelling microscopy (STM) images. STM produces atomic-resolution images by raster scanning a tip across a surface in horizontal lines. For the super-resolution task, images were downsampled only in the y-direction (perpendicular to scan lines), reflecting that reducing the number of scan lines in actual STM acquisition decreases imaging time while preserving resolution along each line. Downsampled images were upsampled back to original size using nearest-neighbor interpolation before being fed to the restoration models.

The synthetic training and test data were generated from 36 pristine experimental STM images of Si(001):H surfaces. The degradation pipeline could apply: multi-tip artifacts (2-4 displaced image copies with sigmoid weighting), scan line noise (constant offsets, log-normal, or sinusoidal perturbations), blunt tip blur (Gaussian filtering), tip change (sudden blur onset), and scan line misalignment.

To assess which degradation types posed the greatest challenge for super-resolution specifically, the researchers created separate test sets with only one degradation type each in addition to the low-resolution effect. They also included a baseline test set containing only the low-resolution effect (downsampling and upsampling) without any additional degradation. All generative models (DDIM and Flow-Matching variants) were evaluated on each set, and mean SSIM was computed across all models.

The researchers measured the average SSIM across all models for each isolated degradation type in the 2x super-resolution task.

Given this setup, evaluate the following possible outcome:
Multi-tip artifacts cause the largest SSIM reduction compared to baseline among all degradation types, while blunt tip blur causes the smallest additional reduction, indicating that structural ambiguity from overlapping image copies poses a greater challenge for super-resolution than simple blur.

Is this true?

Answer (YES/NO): YES